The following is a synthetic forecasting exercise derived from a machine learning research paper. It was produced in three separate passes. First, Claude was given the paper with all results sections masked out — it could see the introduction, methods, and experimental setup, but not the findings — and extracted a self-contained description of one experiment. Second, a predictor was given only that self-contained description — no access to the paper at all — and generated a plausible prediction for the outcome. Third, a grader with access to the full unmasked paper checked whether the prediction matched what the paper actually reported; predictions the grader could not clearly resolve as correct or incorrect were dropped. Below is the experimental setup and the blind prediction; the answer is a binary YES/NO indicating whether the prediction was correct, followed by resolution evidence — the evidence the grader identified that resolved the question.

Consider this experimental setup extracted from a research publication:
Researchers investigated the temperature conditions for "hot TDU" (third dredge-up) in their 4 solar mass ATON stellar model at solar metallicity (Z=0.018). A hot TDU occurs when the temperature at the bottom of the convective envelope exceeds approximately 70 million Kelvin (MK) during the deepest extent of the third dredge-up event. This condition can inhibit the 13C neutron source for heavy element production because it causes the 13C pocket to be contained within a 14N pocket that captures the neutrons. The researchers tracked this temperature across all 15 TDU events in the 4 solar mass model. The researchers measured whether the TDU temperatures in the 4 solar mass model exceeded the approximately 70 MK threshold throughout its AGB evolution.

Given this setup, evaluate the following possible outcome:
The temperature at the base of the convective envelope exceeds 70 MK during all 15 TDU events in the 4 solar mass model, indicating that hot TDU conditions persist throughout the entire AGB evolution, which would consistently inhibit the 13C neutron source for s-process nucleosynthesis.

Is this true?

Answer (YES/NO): NO